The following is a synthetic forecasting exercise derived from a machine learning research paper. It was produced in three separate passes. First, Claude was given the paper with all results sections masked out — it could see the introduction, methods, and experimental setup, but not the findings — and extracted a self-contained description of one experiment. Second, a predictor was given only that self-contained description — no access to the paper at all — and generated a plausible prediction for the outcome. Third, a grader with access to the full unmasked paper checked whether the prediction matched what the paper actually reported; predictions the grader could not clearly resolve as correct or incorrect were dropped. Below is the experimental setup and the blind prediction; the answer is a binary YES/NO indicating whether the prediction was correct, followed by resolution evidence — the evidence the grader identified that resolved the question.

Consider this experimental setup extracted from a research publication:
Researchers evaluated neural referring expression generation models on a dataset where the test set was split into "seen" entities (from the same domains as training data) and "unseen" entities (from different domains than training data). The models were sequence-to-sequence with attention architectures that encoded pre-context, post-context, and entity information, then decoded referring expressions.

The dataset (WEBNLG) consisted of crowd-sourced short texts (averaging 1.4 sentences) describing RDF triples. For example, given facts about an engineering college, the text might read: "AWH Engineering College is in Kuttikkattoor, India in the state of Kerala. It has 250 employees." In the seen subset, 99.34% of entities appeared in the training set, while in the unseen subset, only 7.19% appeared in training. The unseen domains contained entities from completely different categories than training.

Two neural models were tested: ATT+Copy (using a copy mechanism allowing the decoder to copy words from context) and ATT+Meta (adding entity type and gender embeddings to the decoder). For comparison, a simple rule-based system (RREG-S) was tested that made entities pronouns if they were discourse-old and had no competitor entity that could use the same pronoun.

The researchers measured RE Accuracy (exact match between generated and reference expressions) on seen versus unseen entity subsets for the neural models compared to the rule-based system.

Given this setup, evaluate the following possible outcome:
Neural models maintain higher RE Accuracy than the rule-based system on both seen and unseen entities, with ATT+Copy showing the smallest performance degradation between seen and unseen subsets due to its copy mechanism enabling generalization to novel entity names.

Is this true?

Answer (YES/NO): NO